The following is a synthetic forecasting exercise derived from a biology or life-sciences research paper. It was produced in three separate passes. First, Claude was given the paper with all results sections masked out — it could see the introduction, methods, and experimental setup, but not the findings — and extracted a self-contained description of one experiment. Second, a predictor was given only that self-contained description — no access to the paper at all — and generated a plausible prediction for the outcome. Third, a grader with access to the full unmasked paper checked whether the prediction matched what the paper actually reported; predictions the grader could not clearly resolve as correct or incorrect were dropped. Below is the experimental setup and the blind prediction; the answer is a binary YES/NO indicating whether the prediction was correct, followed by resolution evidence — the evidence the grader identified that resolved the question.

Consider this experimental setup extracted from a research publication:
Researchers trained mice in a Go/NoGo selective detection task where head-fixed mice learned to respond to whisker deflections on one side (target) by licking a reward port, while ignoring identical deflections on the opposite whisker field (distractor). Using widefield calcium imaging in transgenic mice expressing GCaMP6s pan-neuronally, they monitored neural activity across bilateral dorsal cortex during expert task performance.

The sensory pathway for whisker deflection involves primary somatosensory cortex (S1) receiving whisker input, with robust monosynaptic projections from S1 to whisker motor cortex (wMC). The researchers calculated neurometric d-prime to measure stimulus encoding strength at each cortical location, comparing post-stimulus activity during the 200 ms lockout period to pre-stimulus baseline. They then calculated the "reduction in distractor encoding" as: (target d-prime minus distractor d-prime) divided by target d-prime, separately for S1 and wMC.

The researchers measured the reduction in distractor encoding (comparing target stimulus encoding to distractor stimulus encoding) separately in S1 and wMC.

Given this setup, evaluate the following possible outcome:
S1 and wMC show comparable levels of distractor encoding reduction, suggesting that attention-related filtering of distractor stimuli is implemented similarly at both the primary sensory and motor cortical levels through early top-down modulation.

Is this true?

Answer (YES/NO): NO